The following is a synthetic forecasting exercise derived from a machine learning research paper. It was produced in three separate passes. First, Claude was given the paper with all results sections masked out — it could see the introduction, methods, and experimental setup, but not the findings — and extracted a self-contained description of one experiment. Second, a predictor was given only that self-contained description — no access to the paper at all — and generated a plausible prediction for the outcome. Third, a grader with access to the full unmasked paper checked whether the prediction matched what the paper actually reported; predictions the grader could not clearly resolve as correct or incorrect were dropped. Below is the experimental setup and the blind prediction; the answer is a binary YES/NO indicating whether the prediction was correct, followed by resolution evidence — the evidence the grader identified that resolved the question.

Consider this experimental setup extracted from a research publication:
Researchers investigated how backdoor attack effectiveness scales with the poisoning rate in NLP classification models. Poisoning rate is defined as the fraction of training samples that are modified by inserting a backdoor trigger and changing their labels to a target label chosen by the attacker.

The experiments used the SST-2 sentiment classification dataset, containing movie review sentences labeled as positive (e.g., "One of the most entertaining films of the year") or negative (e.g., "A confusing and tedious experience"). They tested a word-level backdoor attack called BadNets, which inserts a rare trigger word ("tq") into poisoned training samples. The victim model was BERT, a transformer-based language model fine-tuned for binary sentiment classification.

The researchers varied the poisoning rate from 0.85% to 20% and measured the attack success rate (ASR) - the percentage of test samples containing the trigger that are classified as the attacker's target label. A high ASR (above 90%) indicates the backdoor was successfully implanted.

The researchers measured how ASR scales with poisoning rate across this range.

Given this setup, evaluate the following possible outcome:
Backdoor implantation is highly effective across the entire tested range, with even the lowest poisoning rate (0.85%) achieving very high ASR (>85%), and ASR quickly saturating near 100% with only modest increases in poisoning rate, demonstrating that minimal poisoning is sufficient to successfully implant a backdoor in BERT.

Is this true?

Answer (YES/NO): NO